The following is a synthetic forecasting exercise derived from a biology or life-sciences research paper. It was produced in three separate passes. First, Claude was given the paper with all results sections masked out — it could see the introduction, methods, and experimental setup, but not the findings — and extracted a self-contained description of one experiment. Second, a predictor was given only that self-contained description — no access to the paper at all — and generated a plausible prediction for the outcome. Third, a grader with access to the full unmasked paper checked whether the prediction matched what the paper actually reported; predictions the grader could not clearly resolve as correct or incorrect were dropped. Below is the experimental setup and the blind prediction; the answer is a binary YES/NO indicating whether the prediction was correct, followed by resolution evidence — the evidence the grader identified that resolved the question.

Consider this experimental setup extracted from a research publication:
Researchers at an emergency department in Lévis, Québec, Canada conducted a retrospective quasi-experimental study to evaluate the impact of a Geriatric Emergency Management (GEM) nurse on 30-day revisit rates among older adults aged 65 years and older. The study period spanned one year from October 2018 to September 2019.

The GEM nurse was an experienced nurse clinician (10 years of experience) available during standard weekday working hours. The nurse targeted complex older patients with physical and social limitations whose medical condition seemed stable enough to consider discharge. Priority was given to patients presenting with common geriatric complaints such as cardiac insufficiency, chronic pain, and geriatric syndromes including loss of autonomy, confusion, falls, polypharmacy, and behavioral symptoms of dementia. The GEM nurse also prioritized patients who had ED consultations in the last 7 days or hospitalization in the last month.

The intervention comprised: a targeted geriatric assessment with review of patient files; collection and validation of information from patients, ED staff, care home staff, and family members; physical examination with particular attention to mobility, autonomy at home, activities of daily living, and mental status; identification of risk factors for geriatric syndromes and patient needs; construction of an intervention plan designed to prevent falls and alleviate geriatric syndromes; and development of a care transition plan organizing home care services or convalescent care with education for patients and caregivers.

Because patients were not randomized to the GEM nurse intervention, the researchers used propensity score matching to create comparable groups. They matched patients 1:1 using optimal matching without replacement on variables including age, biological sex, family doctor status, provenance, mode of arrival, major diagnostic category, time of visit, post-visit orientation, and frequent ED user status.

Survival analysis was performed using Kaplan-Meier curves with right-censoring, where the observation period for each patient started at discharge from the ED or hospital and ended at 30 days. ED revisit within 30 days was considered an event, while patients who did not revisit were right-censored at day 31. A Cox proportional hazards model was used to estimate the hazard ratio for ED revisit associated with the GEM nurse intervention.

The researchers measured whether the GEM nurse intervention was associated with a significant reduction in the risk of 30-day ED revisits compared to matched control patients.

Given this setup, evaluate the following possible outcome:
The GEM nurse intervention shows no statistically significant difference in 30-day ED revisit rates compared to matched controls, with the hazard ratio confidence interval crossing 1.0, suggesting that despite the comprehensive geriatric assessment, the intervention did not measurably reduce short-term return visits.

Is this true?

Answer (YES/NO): YES